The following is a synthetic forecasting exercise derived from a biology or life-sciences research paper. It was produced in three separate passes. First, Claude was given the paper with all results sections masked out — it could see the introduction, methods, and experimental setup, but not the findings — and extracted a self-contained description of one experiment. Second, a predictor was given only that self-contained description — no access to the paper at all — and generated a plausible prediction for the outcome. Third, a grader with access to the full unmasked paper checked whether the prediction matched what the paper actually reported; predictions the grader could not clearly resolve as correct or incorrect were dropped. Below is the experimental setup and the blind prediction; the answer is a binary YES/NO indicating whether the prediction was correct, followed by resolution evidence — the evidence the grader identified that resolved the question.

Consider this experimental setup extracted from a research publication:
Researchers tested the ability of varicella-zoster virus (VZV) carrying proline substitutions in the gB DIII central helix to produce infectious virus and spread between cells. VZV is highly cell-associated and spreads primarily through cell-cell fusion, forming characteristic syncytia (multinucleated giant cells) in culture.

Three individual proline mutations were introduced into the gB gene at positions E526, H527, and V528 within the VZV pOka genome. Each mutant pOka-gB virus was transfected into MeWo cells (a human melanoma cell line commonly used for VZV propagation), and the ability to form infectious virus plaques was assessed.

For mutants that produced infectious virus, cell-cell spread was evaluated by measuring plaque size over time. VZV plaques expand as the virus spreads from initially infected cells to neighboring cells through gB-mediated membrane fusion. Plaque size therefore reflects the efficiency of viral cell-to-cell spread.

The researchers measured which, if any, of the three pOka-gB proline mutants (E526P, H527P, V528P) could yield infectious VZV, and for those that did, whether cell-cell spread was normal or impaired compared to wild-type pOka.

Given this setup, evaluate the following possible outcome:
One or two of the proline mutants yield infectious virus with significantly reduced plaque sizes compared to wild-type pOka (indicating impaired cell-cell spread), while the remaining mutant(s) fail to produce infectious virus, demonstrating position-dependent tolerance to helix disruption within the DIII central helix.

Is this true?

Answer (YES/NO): YES